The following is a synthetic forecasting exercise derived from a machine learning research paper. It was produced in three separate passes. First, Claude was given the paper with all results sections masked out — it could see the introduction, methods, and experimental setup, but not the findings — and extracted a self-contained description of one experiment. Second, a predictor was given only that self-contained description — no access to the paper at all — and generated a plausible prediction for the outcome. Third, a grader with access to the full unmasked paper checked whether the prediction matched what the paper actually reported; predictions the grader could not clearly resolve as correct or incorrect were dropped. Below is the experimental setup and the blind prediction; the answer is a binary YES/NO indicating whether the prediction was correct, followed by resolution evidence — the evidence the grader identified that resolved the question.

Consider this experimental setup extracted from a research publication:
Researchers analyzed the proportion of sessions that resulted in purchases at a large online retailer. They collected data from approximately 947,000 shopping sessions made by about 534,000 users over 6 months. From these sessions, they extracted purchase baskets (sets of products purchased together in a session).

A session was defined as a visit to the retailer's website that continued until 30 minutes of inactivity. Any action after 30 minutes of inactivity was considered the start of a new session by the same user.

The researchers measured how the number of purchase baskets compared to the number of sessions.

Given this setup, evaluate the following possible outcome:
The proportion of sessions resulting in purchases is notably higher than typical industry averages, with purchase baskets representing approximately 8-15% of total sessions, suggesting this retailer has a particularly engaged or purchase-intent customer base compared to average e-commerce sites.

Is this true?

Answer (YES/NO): NO